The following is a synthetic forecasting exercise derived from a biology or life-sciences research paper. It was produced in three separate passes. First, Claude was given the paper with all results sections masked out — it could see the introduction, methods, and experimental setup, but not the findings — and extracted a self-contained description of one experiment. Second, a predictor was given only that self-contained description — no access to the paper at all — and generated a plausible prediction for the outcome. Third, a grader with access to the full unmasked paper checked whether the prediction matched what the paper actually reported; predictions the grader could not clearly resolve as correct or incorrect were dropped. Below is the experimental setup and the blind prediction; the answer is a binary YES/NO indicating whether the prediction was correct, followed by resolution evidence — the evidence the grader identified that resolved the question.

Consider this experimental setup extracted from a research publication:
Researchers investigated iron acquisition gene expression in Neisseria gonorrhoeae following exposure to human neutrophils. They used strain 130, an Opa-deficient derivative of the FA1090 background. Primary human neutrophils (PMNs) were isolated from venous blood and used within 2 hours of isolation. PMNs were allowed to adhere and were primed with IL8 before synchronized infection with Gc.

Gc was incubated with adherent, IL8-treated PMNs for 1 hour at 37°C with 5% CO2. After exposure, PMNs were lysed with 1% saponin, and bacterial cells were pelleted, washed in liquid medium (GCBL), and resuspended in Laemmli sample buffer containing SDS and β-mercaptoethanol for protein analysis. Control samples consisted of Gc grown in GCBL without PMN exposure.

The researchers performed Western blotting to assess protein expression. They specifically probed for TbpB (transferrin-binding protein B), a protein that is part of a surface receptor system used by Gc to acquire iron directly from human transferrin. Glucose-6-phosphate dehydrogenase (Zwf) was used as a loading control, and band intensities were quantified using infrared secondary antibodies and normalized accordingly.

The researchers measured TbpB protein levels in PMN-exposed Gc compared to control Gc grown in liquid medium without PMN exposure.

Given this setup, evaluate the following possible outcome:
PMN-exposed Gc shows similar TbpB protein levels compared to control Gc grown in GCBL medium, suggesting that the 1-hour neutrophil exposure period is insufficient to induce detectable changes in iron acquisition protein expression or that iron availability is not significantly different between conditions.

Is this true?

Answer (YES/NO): NO